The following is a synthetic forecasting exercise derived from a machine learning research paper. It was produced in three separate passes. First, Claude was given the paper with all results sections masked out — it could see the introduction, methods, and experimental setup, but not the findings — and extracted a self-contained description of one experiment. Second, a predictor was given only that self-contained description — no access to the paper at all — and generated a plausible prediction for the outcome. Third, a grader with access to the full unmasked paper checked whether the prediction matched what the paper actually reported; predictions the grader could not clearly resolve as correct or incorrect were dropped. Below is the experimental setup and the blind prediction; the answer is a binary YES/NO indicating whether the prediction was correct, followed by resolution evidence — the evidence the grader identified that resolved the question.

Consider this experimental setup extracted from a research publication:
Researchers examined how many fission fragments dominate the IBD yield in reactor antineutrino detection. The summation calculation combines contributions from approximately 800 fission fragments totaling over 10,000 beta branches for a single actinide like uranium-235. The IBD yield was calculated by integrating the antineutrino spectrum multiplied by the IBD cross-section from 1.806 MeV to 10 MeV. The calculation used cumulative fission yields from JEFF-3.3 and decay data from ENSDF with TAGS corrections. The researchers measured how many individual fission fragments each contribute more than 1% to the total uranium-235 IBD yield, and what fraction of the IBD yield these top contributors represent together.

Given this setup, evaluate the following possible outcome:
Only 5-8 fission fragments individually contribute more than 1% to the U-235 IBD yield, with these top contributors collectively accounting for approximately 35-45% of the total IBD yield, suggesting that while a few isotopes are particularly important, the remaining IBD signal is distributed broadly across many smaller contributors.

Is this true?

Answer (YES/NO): NO